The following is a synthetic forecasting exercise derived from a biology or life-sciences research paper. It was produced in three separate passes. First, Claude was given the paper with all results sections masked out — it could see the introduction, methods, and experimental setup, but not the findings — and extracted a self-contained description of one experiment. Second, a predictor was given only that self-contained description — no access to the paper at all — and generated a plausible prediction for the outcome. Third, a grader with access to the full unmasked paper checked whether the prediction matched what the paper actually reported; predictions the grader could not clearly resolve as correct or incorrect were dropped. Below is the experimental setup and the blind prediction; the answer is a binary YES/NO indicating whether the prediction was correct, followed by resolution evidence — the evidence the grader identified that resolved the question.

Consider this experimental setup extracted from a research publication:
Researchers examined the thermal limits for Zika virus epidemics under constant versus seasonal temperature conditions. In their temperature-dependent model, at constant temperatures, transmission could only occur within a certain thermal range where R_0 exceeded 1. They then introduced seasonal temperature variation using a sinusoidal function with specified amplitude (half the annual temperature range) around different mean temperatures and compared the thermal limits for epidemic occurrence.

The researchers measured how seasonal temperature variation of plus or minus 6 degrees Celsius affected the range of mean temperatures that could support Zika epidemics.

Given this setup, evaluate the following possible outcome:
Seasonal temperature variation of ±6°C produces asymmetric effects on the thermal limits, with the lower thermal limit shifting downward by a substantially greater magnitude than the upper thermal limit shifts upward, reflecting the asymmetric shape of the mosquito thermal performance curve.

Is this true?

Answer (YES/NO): NO